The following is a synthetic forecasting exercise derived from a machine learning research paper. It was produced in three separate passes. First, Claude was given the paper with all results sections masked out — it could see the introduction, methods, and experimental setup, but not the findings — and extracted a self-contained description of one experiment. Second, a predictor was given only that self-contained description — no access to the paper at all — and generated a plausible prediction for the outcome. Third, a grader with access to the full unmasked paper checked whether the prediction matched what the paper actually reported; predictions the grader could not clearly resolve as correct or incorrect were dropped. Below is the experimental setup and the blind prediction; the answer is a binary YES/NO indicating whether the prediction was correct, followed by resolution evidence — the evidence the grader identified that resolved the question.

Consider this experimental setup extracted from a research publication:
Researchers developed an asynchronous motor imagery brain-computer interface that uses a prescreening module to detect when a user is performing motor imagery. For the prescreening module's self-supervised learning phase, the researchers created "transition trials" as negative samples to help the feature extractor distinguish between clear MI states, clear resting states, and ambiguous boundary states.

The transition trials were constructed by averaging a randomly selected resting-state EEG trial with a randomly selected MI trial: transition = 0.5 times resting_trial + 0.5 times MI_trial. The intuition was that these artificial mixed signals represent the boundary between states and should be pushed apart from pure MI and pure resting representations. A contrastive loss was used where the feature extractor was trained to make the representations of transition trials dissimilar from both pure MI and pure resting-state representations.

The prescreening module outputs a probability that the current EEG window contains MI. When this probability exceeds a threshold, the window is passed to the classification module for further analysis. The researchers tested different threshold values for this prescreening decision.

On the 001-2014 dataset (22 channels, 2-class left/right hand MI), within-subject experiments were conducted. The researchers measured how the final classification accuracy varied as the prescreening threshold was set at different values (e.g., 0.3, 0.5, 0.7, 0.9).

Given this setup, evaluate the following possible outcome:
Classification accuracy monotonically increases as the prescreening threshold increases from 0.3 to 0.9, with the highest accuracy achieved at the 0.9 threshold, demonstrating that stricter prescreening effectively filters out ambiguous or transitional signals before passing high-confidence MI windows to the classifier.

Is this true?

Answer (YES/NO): NO